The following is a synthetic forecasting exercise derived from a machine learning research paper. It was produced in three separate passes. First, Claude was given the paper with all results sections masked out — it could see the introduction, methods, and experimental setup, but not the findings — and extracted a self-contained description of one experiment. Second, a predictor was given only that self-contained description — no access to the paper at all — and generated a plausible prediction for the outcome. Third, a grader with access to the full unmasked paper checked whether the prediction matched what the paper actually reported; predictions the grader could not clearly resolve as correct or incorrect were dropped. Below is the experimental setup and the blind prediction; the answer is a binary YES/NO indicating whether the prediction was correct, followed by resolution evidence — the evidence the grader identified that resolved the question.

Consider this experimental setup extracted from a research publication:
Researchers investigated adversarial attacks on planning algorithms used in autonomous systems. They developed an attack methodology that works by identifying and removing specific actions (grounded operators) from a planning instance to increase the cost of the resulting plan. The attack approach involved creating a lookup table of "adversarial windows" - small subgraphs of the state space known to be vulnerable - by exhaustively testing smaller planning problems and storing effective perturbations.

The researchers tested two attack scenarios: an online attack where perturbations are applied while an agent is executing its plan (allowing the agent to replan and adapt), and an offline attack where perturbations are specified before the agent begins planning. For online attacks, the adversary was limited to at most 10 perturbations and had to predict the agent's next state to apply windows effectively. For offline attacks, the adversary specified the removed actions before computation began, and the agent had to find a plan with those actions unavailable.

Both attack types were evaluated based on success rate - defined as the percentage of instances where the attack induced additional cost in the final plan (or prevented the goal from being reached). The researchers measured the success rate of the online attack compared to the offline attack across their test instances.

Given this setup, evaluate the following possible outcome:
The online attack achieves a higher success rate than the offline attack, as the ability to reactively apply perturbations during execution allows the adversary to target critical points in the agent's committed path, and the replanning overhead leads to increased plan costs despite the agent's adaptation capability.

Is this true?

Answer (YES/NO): NO